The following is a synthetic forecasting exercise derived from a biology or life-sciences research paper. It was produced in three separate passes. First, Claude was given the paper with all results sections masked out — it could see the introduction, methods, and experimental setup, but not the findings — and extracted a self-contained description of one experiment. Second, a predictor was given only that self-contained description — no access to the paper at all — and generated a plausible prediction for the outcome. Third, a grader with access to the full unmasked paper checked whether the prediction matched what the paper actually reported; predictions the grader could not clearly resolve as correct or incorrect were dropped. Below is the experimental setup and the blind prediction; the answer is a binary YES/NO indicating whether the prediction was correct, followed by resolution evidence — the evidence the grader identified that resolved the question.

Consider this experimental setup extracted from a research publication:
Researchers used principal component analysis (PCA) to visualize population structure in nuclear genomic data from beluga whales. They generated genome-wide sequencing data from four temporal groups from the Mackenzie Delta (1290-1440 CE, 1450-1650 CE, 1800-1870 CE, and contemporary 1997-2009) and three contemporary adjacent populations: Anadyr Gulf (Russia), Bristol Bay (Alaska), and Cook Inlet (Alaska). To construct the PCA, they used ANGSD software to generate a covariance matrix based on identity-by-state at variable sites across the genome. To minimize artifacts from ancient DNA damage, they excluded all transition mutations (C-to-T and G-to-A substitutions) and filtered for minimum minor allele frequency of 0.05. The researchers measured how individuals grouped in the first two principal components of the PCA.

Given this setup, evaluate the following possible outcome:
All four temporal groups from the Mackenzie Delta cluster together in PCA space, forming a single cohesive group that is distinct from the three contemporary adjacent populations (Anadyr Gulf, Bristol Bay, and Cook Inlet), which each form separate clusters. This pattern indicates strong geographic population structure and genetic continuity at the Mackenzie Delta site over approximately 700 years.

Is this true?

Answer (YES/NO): NO